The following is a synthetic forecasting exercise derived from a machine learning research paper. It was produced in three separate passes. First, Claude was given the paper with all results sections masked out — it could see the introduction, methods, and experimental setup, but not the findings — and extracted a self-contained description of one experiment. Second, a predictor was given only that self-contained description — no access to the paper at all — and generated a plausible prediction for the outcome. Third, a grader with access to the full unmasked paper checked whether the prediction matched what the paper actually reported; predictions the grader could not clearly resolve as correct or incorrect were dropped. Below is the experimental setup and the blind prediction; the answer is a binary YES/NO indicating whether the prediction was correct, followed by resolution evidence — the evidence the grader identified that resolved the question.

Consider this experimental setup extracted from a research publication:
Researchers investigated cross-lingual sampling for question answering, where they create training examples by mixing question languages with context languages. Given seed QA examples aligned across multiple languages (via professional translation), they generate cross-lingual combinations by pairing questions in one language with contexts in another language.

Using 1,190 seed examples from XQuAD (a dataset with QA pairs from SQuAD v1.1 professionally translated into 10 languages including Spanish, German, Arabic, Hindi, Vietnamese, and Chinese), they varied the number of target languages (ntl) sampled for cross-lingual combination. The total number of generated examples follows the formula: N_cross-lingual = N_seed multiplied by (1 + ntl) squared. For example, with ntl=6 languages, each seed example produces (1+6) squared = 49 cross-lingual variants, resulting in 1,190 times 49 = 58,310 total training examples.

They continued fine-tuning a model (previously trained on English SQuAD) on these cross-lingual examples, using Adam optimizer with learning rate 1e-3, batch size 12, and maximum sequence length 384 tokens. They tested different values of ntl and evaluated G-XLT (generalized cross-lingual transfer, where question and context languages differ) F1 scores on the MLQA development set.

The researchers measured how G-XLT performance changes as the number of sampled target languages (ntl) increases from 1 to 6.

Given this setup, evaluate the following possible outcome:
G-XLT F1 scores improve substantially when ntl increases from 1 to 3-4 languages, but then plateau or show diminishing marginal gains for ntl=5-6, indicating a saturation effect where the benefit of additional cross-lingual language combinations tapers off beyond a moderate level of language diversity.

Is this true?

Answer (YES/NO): NO